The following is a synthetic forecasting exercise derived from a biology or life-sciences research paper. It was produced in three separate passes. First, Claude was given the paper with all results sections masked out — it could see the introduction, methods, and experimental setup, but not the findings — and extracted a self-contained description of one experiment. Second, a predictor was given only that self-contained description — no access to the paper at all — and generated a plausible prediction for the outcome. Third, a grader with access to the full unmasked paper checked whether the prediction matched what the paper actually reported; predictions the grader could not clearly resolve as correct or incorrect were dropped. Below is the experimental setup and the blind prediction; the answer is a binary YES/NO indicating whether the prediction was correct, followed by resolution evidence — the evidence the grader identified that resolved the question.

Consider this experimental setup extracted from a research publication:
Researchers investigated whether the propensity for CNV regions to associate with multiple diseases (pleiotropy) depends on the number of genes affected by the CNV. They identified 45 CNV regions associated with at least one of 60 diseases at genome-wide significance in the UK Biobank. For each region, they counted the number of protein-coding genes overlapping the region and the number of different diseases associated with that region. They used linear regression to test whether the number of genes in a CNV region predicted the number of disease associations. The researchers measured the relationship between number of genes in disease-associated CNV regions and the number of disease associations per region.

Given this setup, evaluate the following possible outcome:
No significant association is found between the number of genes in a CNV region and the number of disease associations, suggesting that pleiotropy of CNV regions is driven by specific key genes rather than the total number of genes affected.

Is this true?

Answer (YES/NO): NO